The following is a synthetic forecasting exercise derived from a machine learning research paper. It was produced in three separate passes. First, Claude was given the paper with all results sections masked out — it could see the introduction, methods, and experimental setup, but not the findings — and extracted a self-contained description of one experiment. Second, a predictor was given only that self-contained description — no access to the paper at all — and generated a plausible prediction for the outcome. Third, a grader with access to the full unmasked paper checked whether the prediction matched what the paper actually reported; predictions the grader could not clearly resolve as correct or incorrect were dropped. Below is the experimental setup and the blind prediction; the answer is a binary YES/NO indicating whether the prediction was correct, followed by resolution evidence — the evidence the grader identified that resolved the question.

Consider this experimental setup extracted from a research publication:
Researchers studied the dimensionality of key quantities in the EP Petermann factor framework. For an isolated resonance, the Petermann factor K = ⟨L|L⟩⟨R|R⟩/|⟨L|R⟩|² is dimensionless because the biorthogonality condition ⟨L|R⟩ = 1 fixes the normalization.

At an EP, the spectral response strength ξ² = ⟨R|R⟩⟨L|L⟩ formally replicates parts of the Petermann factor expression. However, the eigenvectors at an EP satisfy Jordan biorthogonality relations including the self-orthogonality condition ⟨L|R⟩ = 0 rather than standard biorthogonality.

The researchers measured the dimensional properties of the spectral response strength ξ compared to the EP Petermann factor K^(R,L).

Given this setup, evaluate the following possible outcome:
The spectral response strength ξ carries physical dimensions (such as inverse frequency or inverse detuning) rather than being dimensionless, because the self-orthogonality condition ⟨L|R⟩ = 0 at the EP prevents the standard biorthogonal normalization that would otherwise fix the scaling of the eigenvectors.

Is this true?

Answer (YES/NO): YES